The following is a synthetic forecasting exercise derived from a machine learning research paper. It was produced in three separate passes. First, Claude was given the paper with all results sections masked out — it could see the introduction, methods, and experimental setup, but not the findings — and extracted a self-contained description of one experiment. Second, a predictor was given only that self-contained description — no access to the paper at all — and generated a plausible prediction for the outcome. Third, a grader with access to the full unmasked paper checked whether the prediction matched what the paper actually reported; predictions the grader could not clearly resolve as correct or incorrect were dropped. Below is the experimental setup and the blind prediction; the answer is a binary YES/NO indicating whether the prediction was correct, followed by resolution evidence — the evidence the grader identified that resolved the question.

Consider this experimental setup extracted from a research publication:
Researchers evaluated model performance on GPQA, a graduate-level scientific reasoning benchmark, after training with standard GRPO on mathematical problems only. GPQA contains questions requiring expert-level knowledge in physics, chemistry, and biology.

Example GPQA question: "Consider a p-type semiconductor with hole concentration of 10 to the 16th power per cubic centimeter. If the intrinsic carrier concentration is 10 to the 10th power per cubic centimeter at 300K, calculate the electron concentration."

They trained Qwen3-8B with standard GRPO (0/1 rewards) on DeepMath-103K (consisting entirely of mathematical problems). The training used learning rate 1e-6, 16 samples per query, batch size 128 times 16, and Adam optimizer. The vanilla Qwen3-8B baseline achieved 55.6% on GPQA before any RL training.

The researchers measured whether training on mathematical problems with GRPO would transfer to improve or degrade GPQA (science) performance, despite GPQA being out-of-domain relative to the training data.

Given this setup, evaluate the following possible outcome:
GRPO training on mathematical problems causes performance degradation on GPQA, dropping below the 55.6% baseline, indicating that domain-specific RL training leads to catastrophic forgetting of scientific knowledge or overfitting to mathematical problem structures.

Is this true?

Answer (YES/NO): NO